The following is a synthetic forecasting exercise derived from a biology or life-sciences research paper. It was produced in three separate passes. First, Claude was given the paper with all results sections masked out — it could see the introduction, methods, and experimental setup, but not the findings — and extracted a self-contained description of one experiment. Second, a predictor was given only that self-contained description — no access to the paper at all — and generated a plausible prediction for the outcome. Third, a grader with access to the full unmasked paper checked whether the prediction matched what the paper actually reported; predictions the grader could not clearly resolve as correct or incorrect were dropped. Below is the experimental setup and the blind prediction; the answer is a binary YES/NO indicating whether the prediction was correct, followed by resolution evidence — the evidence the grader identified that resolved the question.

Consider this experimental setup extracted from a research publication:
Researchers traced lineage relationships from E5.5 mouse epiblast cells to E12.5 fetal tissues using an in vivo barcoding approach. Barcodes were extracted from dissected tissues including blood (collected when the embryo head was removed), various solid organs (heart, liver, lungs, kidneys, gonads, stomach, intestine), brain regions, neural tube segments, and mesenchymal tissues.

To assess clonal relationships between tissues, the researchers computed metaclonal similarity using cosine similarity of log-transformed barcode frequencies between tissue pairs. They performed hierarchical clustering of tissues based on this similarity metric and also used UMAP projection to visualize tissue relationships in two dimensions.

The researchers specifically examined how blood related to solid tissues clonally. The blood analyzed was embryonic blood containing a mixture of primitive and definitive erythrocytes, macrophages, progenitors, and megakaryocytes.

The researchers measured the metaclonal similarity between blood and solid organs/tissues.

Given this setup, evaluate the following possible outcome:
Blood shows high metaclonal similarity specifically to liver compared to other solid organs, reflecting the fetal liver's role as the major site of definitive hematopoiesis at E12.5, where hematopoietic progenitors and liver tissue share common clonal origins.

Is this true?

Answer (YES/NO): NO